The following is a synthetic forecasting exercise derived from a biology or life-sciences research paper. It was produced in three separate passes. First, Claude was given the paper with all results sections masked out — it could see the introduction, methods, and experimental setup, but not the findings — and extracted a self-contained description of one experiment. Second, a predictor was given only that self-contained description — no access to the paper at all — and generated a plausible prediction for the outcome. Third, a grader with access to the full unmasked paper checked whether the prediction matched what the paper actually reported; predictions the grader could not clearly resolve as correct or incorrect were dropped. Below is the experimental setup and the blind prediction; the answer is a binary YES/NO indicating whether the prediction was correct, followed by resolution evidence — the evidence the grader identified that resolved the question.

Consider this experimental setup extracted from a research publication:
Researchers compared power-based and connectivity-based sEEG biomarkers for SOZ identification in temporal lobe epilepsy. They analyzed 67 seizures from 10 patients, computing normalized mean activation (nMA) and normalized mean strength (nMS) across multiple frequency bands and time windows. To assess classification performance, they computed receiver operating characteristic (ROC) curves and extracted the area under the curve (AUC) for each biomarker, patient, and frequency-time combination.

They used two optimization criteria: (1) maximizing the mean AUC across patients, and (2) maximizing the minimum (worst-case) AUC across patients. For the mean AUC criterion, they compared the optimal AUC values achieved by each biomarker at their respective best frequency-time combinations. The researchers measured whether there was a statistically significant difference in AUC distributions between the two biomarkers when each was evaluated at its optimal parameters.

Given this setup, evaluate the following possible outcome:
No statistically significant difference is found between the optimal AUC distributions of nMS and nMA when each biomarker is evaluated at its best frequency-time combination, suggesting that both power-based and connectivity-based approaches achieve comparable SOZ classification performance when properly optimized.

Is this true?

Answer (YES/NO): YES